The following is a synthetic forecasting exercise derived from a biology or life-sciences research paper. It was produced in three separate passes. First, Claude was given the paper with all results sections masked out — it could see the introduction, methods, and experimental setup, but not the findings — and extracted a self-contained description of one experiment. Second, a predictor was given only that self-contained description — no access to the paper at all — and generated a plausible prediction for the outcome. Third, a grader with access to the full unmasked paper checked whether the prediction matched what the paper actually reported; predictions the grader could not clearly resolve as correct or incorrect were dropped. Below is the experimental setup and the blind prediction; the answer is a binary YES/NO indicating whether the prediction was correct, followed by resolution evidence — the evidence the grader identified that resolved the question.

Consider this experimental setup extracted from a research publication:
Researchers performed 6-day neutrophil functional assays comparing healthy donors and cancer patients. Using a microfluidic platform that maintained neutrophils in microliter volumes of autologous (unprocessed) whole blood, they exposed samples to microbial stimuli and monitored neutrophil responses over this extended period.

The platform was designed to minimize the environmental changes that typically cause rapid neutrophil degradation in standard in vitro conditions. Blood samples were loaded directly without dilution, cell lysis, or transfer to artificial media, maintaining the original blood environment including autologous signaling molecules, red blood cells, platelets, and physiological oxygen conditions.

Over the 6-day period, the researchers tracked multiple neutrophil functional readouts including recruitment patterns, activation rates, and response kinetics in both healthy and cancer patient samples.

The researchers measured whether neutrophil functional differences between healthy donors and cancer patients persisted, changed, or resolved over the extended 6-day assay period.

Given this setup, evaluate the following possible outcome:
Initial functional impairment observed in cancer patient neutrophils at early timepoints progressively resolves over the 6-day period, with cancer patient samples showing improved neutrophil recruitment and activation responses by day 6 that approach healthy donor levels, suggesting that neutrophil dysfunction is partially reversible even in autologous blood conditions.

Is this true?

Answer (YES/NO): NO